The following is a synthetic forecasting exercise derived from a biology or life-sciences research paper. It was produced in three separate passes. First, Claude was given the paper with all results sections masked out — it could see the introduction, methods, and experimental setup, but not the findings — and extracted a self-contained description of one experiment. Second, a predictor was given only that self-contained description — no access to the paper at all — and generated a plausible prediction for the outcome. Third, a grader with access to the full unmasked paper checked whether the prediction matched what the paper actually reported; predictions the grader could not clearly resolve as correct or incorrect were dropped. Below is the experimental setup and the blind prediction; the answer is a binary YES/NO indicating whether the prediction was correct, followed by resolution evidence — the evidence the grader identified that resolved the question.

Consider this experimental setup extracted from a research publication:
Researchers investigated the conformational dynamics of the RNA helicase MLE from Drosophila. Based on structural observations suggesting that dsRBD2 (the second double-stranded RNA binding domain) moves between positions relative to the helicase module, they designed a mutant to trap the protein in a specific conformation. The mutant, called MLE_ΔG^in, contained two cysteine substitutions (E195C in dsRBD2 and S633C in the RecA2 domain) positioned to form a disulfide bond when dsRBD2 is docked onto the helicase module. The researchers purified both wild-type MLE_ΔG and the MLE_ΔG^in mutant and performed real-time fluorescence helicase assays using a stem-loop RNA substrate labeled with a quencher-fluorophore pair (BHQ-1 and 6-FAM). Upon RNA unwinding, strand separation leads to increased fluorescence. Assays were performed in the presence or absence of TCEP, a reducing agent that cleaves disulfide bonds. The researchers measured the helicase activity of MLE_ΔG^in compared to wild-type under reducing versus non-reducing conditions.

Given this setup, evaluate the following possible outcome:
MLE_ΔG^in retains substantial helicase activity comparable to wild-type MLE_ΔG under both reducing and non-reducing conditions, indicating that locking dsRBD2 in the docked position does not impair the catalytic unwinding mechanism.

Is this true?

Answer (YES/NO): NO